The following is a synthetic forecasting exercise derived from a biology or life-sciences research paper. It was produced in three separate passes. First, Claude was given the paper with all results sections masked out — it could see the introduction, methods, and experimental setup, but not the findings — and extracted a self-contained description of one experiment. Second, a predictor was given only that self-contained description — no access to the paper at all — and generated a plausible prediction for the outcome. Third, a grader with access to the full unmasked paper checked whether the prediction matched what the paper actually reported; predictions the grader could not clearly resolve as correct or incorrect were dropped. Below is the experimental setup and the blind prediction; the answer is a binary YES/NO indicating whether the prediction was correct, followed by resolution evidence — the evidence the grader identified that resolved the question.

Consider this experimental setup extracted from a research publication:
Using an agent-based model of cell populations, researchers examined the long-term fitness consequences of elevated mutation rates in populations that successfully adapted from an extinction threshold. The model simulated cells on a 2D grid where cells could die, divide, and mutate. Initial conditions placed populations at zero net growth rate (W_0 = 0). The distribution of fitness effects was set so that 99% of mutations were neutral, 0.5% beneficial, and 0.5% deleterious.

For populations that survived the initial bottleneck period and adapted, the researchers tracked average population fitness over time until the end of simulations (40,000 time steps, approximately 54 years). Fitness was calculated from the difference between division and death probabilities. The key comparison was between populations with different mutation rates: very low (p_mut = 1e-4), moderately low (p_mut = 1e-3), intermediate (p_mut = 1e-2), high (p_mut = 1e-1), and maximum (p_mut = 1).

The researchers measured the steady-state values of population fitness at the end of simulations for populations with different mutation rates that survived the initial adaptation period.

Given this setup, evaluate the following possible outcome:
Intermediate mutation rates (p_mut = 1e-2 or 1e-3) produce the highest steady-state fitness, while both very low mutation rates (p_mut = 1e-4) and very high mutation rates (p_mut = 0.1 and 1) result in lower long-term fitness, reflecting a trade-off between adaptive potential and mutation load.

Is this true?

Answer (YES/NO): NO